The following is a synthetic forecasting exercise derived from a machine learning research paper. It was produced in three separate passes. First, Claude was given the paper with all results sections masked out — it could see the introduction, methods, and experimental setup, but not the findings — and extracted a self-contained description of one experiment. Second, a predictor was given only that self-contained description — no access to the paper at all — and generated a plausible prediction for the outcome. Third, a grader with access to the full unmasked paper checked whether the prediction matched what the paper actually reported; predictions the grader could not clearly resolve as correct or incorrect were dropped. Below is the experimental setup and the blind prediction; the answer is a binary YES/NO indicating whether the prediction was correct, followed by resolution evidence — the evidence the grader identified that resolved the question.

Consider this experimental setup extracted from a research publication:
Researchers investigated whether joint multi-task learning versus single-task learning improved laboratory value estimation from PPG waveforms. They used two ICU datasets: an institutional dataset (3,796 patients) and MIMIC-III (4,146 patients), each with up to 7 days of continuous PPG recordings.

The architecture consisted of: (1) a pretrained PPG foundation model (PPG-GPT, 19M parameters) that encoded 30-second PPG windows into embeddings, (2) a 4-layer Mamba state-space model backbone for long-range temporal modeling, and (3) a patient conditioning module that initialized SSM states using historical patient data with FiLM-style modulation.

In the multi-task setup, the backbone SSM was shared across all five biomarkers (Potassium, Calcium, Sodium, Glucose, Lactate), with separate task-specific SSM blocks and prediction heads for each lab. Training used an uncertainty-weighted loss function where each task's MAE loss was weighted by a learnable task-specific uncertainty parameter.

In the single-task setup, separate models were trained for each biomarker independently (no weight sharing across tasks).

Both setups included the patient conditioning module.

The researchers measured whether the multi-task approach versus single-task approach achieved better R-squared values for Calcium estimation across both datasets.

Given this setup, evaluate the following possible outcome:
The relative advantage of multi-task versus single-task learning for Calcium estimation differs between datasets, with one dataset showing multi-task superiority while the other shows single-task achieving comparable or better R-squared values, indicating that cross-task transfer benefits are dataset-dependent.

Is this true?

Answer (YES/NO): NO